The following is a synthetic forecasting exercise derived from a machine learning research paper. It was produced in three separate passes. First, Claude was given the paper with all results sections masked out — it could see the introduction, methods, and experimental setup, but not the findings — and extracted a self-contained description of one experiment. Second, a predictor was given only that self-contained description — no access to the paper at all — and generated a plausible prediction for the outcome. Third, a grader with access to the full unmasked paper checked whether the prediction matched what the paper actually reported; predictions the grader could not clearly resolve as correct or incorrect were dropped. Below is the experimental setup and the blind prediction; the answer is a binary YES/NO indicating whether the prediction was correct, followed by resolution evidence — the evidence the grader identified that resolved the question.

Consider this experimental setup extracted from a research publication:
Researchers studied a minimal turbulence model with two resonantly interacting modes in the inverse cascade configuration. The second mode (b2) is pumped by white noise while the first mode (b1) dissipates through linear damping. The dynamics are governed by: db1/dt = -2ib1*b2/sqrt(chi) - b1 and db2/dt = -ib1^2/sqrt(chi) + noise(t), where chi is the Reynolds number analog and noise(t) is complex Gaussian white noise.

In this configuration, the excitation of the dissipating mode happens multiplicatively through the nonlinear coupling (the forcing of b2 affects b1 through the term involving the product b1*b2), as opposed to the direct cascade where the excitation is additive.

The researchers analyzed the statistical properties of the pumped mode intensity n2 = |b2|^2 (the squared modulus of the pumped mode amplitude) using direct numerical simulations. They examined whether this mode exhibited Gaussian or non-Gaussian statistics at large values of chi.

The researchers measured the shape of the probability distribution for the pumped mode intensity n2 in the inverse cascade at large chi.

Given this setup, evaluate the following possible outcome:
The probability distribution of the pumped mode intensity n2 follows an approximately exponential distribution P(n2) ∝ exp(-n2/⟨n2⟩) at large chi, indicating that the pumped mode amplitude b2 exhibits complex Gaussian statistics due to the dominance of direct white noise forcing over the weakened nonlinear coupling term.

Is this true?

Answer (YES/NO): YES